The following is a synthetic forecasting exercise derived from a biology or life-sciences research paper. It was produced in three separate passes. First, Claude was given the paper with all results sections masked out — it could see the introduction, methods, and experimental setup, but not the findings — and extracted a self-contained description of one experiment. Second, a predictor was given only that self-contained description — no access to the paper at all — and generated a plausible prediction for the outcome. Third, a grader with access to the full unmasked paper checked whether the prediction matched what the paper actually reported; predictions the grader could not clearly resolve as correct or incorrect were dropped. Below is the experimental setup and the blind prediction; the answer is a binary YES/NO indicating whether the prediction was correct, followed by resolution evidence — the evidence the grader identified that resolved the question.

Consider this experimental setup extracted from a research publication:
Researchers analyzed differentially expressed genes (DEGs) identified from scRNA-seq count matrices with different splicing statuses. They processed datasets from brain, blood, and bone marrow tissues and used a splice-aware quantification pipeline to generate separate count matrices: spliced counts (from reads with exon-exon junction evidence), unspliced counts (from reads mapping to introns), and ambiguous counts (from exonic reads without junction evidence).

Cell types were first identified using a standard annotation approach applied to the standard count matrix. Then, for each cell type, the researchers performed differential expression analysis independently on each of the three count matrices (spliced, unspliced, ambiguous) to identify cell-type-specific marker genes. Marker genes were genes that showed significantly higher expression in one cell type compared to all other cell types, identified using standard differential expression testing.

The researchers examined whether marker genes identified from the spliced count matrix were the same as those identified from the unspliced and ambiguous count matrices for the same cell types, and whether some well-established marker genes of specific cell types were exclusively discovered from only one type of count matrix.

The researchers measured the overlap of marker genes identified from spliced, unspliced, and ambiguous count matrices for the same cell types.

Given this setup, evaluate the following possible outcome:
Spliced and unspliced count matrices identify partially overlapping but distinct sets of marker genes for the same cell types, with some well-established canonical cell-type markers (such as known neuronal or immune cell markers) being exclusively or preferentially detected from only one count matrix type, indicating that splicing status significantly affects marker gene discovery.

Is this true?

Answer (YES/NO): YES